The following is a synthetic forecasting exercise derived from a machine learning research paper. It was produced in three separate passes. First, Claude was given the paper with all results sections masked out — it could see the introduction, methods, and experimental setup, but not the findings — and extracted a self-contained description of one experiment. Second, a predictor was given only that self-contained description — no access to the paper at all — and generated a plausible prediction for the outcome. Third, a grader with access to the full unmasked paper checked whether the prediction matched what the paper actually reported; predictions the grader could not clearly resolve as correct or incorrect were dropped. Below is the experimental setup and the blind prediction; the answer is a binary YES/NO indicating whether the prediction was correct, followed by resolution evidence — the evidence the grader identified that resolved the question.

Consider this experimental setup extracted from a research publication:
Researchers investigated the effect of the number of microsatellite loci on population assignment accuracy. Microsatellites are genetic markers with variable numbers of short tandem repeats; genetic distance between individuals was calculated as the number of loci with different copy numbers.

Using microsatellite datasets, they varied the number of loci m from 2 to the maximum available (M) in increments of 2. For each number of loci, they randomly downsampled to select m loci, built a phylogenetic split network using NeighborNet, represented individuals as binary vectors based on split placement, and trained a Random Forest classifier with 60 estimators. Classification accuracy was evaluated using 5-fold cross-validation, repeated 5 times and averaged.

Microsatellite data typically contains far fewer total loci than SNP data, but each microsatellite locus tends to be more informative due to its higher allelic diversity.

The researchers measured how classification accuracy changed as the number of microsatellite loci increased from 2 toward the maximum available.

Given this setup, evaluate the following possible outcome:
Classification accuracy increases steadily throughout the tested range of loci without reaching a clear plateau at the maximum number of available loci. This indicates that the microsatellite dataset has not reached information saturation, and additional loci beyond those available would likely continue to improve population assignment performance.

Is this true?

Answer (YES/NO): YES